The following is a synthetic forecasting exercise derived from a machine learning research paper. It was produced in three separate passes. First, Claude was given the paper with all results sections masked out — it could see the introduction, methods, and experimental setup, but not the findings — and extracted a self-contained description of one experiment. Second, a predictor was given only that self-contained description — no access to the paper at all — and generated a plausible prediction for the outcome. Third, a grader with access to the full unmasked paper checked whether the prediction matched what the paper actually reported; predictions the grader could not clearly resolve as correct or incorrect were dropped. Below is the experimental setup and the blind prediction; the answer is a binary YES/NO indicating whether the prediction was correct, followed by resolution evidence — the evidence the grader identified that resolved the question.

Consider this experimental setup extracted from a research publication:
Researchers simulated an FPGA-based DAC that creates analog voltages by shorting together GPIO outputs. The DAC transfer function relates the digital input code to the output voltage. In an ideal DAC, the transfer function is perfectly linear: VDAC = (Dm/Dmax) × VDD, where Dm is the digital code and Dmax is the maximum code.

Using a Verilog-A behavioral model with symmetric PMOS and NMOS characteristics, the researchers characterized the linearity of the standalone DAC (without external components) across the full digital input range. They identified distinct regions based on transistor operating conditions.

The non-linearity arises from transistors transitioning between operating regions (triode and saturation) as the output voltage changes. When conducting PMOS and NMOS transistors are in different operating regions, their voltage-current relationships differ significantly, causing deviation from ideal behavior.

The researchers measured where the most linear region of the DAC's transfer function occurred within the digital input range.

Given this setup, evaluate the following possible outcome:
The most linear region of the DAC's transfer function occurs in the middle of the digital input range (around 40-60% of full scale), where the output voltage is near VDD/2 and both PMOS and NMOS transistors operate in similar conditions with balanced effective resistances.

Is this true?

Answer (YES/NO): YES